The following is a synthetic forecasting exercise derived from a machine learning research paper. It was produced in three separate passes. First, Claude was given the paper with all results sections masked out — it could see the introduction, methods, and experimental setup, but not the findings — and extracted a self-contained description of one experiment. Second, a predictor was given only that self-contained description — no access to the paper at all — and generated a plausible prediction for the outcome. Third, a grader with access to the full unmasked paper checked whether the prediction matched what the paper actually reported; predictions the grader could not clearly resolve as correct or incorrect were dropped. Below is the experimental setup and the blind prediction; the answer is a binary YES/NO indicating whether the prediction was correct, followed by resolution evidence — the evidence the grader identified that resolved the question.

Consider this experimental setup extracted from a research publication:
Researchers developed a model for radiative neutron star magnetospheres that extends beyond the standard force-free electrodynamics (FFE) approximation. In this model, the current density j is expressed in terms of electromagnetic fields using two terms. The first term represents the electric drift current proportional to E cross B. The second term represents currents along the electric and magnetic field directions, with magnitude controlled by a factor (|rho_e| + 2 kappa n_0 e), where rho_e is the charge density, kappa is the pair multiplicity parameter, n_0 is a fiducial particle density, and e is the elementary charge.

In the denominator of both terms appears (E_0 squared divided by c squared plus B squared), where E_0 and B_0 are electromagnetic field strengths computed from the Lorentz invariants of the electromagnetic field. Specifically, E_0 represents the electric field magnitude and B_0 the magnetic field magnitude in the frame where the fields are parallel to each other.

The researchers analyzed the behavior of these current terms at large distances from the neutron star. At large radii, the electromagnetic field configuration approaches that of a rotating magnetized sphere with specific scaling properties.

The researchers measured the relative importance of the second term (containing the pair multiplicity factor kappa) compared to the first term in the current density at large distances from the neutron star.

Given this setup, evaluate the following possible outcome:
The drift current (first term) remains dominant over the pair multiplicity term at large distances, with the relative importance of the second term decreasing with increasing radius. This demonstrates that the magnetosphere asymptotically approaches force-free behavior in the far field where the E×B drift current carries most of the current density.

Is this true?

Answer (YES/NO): NO